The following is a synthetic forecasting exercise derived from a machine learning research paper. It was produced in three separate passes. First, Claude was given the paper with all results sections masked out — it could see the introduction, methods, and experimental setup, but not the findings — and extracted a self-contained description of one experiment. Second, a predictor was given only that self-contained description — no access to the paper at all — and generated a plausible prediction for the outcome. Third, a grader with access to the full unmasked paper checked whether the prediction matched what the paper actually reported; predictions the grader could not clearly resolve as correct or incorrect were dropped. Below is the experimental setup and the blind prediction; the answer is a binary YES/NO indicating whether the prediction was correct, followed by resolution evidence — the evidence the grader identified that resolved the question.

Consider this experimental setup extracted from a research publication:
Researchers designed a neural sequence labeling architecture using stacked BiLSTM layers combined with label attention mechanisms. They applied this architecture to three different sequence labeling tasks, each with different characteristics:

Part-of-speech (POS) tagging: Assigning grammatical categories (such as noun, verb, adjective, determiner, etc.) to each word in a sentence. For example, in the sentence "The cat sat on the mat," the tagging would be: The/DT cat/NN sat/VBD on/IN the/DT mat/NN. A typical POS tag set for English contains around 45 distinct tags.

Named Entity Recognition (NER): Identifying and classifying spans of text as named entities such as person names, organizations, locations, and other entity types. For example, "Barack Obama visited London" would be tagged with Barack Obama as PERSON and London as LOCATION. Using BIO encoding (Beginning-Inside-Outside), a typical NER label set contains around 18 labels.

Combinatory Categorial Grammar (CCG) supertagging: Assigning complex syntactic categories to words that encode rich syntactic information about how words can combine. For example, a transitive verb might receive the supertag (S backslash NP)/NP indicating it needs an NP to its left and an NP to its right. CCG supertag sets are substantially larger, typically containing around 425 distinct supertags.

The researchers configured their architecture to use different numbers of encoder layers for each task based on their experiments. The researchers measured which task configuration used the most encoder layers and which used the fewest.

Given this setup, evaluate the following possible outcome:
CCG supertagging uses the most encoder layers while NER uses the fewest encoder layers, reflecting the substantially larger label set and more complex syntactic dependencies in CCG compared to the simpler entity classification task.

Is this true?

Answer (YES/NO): NO